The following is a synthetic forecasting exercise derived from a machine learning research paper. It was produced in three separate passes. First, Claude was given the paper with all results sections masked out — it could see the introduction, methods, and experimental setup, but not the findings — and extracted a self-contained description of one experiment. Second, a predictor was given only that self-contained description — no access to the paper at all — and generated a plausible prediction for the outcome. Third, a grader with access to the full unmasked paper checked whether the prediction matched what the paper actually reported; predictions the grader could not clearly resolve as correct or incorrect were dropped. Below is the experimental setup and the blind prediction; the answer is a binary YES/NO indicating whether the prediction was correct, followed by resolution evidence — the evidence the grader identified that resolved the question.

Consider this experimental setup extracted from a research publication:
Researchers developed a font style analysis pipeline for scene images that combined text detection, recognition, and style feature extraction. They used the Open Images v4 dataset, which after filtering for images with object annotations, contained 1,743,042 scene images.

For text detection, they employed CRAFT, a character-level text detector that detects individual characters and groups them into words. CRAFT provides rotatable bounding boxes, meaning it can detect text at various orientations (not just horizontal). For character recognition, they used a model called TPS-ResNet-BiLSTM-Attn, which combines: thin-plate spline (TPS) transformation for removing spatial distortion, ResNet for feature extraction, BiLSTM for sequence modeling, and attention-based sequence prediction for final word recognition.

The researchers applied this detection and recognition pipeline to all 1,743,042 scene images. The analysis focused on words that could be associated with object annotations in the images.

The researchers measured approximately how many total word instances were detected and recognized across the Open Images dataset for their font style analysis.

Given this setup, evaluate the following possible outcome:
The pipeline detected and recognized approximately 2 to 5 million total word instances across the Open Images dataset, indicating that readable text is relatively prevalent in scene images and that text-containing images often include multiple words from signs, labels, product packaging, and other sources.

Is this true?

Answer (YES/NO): NO